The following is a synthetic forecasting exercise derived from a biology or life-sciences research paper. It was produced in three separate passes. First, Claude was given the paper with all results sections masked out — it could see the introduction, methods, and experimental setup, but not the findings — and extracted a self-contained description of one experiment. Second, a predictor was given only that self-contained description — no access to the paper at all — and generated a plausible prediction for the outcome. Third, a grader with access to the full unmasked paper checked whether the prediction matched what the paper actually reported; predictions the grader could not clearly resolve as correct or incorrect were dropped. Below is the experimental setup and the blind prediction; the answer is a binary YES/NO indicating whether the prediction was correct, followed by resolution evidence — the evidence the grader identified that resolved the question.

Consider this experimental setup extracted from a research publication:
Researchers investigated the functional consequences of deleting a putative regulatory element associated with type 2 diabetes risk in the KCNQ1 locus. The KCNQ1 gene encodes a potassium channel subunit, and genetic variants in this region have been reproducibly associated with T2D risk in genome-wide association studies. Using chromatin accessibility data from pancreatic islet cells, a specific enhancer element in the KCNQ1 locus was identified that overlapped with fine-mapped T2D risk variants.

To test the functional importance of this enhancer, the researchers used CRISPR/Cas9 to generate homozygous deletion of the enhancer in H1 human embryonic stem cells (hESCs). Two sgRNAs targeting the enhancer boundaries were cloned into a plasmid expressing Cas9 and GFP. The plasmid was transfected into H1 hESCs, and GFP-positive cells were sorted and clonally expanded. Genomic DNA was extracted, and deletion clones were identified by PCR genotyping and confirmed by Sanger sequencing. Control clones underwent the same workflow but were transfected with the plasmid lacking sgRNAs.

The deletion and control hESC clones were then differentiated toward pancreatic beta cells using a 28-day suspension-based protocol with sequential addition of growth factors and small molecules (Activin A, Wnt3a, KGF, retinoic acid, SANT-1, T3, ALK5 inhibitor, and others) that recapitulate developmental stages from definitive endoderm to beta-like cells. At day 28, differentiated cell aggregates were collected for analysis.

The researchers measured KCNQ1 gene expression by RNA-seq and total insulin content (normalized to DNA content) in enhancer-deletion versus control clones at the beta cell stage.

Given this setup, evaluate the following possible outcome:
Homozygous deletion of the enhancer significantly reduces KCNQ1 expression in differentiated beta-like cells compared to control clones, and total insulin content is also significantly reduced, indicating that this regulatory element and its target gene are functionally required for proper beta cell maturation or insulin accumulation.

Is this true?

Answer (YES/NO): NO